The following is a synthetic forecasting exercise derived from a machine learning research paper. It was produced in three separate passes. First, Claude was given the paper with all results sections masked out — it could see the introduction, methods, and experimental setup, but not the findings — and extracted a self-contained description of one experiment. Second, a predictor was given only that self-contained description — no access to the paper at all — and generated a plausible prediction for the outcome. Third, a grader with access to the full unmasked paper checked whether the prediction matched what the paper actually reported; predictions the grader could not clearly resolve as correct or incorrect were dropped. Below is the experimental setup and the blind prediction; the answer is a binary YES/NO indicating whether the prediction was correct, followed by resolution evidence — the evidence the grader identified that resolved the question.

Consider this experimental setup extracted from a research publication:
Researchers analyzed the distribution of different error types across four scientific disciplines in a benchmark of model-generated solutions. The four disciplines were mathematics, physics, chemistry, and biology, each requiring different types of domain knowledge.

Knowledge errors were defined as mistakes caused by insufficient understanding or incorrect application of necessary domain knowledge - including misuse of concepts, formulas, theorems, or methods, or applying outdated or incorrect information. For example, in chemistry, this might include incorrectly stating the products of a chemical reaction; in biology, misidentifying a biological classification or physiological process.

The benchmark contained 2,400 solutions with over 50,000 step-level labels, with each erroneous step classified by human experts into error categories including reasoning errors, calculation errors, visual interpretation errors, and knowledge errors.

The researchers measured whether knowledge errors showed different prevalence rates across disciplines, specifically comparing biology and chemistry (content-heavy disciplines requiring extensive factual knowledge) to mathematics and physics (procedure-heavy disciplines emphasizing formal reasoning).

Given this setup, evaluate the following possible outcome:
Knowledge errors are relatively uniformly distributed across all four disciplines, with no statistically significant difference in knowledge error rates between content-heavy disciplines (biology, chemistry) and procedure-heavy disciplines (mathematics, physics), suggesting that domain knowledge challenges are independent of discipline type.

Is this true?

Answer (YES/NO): NO